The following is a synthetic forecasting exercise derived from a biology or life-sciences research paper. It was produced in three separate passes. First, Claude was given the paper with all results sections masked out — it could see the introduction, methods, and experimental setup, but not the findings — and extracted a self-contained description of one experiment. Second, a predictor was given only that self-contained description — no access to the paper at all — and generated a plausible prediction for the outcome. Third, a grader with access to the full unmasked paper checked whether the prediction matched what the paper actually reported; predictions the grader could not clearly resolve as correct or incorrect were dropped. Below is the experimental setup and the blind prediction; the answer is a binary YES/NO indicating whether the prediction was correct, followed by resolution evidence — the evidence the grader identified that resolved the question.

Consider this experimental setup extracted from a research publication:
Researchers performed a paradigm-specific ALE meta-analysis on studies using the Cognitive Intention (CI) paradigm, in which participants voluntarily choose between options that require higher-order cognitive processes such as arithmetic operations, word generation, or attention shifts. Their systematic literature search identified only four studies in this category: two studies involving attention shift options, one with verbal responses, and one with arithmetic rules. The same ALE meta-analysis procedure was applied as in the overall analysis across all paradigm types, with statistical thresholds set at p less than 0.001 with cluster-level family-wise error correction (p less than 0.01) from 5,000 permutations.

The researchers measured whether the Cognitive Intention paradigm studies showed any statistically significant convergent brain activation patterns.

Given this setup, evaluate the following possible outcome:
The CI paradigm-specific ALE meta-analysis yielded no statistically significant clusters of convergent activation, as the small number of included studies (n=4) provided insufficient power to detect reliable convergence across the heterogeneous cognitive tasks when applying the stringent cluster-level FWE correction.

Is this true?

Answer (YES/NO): YES